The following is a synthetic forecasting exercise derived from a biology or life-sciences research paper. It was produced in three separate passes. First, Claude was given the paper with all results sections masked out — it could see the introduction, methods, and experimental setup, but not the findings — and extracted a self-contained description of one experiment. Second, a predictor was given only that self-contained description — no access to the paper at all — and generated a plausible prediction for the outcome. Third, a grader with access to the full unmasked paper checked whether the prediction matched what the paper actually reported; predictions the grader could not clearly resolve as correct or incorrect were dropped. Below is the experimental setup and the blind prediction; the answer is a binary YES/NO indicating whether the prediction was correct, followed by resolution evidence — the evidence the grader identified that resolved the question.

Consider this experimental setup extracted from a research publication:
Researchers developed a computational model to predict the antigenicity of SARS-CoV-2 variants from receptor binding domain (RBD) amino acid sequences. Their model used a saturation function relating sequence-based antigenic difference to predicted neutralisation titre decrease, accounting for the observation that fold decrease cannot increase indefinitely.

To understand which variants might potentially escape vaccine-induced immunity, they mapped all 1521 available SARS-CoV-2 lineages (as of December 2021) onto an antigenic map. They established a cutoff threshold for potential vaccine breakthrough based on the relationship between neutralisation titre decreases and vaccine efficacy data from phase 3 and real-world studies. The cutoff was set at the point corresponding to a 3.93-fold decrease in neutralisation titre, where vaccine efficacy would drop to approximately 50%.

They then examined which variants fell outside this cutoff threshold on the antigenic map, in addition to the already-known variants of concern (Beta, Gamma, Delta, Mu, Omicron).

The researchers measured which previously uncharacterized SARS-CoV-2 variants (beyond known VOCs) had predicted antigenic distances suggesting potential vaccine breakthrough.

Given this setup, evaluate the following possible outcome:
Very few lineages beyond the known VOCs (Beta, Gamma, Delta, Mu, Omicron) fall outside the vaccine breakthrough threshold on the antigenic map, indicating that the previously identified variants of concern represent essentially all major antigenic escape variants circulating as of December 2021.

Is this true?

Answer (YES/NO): NO